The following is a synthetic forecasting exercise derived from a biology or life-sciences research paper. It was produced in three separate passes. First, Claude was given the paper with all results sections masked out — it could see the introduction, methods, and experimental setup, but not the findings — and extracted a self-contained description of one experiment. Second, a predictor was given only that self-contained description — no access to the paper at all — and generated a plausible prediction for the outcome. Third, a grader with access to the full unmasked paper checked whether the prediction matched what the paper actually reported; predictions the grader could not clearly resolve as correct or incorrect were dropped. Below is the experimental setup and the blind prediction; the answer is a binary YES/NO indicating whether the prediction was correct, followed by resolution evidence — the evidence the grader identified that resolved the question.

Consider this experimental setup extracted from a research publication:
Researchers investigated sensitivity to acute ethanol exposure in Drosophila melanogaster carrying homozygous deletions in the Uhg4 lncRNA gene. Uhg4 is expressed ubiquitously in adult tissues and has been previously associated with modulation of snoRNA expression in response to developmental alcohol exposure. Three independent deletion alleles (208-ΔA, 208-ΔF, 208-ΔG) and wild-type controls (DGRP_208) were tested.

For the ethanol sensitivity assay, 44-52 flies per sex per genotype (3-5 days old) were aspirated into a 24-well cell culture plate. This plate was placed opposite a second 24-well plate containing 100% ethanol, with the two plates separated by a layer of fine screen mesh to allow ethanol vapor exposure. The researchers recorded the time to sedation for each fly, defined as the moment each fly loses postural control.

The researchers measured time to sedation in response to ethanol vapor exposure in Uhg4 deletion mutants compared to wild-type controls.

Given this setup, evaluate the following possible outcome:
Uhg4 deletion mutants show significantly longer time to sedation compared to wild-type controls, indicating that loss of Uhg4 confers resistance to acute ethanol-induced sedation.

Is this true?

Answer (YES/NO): YES